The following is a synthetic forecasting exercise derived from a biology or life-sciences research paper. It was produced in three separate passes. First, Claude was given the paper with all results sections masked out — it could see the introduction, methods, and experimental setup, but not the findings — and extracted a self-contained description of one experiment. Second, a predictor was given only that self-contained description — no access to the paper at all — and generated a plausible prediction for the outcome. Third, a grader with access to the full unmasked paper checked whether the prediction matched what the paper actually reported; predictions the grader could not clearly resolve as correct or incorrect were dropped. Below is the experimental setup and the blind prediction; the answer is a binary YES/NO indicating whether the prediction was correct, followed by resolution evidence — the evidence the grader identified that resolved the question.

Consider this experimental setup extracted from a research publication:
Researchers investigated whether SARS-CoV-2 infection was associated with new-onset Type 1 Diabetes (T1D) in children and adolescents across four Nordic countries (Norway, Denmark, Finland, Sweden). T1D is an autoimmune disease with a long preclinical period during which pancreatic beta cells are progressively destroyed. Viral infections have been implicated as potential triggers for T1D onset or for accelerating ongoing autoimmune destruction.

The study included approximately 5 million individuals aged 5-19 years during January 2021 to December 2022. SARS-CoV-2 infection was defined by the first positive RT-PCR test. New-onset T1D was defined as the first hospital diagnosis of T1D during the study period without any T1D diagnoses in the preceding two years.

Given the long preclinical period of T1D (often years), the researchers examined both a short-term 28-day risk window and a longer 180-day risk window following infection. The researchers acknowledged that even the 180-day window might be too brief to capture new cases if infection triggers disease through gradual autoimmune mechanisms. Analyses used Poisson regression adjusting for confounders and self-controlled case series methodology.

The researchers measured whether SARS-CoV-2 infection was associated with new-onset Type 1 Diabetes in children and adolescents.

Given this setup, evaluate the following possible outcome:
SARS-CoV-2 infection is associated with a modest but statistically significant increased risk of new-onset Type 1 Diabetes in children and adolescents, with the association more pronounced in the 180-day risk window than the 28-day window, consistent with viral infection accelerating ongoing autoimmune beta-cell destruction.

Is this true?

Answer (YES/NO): NO